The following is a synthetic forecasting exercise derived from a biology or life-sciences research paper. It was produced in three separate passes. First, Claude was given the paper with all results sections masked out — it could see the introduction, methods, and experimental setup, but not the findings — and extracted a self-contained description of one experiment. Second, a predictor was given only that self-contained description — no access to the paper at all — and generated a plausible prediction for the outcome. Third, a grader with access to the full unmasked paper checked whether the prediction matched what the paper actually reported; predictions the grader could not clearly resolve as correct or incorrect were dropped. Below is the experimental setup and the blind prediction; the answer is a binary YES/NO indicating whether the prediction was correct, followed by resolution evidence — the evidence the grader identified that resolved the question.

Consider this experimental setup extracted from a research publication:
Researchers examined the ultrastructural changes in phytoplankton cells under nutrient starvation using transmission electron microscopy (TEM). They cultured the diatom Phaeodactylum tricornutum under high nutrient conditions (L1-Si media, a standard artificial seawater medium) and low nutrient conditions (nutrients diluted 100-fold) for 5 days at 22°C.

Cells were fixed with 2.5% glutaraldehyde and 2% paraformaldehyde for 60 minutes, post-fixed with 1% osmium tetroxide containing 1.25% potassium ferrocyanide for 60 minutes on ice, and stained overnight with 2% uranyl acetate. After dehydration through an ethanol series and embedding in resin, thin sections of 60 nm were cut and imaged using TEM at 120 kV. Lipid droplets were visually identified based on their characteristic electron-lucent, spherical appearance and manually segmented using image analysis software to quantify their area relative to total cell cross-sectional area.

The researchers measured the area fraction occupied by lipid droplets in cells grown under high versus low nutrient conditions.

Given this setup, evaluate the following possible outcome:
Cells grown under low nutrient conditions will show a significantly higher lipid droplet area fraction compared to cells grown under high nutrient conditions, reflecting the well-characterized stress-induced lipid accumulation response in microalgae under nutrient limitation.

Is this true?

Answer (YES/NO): YES